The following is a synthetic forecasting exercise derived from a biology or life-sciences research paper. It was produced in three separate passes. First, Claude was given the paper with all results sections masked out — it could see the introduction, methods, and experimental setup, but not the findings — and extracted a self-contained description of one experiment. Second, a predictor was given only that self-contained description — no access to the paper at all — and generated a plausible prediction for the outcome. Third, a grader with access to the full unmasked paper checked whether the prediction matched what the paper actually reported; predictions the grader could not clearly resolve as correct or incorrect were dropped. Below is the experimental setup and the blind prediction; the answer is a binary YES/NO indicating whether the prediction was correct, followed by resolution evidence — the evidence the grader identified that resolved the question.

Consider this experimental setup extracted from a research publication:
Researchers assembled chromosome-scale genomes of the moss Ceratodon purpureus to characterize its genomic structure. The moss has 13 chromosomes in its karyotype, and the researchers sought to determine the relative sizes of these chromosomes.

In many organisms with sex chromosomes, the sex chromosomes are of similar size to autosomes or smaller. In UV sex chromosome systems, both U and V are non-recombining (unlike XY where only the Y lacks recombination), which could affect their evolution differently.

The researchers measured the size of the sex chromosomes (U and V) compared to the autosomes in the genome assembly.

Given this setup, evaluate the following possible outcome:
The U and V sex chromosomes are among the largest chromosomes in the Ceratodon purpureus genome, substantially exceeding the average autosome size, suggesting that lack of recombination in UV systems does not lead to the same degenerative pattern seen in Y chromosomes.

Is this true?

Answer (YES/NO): YES